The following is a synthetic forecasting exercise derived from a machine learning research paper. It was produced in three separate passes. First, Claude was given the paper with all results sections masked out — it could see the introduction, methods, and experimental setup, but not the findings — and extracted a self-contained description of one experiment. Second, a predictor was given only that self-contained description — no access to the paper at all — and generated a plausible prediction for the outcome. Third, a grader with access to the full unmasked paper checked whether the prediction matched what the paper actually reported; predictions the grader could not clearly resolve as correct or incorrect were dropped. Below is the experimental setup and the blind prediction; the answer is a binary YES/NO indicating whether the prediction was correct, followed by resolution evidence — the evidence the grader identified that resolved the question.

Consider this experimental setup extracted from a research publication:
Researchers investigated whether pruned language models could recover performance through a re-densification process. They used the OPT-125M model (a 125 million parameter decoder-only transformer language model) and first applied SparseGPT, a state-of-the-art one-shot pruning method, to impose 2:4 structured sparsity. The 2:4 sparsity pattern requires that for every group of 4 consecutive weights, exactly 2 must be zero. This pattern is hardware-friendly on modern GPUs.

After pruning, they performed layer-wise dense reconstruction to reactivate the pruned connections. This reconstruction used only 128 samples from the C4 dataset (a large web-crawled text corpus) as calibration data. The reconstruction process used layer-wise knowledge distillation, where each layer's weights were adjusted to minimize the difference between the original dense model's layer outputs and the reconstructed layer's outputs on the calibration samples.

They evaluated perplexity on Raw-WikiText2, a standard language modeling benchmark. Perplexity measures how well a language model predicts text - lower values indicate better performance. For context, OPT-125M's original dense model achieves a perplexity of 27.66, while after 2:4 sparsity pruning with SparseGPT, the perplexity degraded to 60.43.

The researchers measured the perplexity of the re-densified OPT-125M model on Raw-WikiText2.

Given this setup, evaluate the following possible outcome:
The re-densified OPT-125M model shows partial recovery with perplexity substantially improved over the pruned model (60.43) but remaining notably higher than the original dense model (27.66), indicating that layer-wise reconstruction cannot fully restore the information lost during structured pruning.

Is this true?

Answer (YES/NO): NO